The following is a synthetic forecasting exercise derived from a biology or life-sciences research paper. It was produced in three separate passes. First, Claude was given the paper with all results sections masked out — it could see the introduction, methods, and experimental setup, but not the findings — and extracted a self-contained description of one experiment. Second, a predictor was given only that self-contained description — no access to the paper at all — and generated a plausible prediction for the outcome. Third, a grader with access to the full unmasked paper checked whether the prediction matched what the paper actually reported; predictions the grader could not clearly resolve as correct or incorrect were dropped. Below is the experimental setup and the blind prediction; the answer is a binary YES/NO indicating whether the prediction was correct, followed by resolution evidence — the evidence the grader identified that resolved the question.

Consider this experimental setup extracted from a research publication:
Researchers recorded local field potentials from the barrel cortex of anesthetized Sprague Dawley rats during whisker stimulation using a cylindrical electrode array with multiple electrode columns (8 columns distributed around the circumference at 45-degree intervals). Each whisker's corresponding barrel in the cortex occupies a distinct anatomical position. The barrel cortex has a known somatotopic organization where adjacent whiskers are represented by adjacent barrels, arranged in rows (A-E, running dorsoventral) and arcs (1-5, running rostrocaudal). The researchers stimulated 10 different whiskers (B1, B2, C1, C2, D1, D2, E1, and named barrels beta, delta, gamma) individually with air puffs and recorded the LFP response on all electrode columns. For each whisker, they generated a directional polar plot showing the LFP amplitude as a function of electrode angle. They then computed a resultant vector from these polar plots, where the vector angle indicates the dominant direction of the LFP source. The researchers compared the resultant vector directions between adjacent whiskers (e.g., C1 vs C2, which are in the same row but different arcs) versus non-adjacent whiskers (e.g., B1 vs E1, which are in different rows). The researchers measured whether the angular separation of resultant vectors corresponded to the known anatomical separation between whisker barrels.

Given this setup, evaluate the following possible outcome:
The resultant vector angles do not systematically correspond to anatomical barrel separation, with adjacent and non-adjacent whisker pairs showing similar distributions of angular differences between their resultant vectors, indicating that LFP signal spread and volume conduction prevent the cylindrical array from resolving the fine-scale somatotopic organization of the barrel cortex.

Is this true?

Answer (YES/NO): NO